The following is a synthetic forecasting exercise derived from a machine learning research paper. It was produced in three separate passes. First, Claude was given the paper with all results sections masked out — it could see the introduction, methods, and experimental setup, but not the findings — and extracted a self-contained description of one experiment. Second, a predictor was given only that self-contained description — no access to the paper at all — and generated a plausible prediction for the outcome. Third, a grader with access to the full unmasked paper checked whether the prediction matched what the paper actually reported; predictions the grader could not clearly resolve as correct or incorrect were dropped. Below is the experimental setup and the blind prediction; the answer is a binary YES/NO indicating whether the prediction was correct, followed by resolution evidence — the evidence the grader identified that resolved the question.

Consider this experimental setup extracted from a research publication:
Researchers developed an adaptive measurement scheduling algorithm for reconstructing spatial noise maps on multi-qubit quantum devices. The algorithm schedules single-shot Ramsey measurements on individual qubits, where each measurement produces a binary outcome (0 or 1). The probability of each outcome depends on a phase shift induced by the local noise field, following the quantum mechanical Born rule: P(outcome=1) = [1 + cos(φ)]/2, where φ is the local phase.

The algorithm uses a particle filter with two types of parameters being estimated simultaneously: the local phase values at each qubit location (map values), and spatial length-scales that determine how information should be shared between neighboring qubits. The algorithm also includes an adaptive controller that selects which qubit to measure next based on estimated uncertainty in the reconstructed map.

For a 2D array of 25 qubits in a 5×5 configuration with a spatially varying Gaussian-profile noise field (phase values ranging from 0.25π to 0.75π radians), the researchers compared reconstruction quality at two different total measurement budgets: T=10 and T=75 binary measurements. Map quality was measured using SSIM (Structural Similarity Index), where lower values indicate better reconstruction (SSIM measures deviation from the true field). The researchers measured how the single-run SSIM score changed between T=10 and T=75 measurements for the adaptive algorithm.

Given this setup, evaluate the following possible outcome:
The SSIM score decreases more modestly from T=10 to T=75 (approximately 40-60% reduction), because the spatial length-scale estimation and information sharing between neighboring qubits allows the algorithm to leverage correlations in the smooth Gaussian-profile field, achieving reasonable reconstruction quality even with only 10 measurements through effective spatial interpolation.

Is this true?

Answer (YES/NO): NO